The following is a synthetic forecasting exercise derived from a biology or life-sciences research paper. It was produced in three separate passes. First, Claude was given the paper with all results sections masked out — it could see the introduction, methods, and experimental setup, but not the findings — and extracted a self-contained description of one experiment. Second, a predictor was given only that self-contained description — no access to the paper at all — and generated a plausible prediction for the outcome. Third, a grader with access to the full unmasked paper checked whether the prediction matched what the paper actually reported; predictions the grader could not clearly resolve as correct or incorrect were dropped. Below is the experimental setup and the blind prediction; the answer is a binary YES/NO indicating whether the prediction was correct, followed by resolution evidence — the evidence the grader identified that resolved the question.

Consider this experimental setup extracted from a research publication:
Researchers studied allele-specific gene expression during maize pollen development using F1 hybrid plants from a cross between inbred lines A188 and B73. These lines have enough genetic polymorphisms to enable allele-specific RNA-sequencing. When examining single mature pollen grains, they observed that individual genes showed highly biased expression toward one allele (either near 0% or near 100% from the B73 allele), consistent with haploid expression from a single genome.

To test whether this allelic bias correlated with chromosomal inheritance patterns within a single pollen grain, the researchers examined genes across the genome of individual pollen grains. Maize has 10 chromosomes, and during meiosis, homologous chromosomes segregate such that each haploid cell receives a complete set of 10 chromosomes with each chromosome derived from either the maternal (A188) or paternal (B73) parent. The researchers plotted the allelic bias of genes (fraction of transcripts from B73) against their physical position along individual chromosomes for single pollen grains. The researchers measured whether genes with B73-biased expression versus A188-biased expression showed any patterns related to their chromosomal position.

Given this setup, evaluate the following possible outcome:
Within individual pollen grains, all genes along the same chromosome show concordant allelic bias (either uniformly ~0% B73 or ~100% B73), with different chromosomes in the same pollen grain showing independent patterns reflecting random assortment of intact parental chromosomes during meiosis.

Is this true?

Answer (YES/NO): NO